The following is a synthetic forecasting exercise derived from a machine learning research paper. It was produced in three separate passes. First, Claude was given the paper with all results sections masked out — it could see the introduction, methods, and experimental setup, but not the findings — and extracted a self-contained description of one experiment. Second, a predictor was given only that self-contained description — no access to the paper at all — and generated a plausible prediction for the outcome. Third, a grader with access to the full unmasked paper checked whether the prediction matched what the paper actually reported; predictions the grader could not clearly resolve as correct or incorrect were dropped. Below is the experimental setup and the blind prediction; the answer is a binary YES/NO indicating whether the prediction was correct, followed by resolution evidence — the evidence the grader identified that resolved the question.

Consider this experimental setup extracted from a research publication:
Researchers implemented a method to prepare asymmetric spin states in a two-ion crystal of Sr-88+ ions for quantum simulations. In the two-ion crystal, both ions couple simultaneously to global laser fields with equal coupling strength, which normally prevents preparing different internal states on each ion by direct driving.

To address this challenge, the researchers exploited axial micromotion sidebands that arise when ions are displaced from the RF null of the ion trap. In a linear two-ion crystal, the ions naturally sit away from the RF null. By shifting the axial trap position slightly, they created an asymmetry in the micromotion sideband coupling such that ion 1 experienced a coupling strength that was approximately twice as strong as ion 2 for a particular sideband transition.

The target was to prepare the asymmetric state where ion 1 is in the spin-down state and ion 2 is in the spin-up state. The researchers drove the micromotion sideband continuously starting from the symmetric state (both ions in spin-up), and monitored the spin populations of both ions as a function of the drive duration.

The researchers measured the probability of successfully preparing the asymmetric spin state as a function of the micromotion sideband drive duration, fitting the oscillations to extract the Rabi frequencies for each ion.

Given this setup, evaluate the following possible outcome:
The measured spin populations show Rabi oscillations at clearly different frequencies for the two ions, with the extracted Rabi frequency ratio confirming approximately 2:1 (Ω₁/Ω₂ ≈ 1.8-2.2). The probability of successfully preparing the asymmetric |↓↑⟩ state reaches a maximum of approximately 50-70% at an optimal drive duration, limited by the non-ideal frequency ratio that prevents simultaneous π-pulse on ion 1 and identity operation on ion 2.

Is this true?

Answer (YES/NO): NO